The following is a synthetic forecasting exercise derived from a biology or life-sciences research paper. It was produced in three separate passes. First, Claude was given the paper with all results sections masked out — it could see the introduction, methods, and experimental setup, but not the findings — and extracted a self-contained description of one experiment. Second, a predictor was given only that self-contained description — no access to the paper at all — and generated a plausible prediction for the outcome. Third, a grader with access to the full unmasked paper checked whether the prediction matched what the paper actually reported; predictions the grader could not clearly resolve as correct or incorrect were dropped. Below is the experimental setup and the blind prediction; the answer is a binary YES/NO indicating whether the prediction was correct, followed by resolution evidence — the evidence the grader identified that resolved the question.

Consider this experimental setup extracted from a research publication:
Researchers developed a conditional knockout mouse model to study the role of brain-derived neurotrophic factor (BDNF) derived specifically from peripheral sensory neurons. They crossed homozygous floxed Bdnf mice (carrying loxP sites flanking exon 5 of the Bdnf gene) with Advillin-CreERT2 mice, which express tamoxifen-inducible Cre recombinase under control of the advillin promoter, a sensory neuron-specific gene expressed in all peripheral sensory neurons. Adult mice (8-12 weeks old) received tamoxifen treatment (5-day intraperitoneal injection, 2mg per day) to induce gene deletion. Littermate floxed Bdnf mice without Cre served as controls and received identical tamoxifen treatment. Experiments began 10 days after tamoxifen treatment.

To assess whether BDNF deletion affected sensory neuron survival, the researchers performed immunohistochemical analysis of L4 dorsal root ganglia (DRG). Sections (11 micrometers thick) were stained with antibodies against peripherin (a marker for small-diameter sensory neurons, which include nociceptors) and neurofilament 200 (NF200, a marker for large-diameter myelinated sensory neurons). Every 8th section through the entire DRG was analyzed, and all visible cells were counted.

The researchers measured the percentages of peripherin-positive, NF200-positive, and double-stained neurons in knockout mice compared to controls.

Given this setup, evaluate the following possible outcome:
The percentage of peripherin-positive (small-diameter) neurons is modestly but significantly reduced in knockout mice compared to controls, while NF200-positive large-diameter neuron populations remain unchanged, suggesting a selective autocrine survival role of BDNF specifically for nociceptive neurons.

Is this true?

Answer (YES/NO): NO